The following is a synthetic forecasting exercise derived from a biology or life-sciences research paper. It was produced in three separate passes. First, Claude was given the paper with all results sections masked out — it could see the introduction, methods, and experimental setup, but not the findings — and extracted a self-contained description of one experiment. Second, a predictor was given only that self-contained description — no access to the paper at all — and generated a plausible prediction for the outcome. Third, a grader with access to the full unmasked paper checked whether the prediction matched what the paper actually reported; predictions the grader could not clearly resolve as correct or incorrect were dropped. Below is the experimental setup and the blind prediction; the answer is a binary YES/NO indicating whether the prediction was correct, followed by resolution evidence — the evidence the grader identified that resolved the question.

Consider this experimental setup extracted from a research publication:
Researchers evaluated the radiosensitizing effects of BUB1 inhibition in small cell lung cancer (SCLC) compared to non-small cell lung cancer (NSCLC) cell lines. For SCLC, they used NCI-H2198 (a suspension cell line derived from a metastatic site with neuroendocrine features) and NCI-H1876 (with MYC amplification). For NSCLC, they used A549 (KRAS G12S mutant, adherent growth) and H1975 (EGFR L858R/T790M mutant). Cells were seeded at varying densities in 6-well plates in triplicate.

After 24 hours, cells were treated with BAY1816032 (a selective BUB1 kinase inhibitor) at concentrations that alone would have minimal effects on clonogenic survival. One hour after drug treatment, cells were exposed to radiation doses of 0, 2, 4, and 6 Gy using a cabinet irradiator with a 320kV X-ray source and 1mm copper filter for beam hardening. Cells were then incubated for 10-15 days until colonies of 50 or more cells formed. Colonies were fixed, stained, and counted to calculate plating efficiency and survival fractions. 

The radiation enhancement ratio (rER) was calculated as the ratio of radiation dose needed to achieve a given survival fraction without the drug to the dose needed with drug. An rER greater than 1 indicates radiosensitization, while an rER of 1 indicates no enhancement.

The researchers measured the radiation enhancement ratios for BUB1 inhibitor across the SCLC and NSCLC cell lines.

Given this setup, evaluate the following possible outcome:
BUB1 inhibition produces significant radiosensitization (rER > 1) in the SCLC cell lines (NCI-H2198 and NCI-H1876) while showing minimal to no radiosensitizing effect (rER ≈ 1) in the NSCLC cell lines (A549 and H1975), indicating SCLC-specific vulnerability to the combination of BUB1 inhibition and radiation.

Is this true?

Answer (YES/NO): NO